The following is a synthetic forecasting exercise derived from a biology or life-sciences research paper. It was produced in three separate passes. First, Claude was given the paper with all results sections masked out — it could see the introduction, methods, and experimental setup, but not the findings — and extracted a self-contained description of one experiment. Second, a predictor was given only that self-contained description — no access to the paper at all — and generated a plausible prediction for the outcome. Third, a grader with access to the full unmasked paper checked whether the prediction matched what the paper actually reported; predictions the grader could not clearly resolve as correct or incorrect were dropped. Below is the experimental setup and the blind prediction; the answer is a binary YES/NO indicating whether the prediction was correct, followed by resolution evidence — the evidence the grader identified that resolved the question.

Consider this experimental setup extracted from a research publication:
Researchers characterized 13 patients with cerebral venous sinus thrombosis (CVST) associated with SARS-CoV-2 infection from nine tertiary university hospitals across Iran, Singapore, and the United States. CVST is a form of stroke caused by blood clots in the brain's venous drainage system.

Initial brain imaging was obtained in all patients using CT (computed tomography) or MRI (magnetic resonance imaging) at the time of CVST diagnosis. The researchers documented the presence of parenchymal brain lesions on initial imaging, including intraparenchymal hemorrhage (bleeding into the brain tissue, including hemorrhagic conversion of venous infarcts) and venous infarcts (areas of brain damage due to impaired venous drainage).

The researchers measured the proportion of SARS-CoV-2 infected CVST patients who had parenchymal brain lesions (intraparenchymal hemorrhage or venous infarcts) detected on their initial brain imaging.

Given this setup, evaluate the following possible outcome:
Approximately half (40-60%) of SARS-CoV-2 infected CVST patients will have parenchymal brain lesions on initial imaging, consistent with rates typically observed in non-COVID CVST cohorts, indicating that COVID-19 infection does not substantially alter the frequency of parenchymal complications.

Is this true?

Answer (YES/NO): YES